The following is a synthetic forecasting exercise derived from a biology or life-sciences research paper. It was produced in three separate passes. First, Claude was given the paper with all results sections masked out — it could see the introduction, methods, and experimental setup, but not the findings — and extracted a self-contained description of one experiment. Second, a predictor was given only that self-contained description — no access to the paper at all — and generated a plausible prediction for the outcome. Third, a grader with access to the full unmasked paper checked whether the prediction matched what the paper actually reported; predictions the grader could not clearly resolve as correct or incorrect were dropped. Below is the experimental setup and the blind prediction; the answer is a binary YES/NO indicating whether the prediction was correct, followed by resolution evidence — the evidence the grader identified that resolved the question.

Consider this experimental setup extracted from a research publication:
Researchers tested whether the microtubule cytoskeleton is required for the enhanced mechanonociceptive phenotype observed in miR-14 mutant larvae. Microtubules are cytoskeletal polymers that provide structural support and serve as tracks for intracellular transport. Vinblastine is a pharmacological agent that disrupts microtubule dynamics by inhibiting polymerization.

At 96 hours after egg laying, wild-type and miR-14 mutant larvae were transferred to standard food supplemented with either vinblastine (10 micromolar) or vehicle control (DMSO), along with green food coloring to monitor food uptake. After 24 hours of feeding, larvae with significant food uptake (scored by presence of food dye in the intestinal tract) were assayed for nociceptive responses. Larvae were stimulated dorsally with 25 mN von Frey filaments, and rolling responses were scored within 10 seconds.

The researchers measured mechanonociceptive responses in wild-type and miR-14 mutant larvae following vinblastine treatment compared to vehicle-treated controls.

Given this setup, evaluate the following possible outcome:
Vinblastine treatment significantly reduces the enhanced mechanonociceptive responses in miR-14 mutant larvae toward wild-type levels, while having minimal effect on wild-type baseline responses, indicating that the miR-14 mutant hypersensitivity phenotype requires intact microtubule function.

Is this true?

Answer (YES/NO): NO